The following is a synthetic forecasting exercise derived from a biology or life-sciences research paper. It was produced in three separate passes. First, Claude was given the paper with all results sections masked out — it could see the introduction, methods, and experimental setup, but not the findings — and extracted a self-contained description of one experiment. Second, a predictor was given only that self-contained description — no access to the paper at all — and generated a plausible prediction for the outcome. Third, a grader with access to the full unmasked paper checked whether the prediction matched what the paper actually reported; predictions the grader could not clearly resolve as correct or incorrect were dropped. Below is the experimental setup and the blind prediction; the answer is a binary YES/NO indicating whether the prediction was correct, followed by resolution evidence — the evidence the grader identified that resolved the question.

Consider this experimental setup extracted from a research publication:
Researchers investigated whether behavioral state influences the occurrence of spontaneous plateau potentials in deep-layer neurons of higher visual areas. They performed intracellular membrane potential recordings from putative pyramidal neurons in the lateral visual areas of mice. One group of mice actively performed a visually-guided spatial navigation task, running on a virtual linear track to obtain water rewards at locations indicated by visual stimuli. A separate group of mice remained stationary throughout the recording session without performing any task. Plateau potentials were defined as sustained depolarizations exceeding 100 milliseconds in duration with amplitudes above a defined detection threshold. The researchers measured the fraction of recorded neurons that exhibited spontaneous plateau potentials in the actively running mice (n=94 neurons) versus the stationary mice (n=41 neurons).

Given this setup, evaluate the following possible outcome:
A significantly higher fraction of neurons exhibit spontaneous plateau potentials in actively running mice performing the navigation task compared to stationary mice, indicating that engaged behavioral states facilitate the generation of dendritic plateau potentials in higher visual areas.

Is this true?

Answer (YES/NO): YES